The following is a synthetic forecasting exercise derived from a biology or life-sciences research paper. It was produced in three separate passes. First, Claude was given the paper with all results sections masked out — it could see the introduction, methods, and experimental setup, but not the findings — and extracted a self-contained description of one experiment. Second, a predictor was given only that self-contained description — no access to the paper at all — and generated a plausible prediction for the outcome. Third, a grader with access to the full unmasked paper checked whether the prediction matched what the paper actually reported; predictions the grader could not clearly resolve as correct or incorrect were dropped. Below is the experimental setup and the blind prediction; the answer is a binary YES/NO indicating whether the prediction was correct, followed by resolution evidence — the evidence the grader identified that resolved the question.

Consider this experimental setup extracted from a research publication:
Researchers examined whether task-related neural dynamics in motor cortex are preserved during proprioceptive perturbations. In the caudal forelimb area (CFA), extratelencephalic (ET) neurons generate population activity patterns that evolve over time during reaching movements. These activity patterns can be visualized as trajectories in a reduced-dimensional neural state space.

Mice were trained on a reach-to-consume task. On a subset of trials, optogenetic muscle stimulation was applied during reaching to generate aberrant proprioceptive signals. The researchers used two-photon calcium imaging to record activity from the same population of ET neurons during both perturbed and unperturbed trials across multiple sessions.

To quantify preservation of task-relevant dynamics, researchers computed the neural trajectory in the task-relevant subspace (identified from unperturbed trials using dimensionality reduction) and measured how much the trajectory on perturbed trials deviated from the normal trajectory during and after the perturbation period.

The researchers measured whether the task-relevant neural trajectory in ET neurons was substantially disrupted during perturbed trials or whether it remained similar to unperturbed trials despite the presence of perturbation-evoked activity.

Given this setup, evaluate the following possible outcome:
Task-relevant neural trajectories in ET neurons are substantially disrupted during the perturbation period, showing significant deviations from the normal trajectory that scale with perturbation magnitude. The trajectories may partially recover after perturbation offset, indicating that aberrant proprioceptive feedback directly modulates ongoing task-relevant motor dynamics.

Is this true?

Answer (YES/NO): NO